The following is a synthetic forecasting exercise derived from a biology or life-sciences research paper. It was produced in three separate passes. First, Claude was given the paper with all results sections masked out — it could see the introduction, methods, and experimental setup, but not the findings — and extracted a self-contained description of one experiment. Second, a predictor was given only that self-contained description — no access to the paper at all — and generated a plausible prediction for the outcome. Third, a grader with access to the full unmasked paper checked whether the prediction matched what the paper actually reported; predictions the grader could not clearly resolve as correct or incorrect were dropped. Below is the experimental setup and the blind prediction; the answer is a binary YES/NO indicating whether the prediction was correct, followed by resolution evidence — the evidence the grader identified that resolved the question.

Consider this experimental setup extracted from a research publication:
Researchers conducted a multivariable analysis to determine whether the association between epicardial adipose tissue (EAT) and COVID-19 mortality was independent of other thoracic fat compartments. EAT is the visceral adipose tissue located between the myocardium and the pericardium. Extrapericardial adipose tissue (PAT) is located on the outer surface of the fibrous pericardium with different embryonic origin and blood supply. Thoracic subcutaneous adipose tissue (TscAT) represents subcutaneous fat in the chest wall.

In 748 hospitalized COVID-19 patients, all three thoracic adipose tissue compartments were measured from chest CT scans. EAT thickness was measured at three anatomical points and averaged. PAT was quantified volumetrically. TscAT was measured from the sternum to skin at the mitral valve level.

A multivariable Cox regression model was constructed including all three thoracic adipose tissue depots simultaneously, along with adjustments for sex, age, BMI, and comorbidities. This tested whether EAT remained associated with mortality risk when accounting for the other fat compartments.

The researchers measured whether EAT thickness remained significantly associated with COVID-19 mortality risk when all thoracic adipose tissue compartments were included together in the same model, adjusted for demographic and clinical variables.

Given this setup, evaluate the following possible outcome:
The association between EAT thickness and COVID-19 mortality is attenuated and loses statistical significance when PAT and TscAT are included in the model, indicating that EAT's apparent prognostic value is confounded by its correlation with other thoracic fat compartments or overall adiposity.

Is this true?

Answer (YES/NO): NO